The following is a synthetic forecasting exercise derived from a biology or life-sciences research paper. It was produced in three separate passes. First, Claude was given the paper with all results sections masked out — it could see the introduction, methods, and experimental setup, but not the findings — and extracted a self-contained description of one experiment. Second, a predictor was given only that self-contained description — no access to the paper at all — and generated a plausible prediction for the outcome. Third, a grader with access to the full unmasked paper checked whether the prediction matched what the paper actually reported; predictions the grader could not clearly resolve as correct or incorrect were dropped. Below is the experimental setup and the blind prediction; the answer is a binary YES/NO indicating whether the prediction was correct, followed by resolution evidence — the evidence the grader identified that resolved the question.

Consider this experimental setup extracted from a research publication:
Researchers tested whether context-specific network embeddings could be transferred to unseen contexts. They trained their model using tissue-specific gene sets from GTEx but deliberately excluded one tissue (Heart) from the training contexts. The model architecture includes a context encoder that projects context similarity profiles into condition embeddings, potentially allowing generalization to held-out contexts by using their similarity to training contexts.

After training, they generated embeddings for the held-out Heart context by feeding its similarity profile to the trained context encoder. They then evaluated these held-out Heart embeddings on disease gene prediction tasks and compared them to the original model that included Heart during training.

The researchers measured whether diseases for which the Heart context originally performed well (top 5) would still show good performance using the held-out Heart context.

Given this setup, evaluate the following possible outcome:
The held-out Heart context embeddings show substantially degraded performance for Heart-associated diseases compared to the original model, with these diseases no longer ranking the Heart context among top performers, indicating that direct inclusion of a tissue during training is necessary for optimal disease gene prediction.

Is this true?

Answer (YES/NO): NO